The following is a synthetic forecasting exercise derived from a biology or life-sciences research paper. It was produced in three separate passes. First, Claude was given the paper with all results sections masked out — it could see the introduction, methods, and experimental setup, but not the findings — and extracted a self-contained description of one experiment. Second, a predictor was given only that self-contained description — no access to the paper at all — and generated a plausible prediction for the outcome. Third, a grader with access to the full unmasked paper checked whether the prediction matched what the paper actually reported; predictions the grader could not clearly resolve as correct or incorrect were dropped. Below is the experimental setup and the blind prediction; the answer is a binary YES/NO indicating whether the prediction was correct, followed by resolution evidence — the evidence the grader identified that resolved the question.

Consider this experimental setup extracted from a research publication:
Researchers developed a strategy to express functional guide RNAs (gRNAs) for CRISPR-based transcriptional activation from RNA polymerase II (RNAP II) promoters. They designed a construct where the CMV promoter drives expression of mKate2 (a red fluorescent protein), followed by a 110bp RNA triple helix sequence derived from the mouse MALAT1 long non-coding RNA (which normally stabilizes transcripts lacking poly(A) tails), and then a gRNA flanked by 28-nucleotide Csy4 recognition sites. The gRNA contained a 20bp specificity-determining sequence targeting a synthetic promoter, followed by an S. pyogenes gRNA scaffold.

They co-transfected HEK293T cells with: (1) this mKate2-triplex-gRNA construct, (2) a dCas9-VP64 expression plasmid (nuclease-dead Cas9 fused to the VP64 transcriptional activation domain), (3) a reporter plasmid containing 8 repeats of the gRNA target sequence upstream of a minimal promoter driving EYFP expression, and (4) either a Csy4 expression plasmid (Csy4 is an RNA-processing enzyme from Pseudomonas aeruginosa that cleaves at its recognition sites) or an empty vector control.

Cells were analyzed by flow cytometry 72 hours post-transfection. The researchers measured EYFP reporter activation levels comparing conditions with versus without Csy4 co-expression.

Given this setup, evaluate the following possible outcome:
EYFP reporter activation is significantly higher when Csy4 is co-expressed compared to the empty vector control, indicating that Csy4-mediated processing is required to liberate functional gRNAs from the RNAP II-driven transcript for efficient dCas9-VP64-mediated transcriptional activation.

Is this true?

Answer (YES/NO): YES